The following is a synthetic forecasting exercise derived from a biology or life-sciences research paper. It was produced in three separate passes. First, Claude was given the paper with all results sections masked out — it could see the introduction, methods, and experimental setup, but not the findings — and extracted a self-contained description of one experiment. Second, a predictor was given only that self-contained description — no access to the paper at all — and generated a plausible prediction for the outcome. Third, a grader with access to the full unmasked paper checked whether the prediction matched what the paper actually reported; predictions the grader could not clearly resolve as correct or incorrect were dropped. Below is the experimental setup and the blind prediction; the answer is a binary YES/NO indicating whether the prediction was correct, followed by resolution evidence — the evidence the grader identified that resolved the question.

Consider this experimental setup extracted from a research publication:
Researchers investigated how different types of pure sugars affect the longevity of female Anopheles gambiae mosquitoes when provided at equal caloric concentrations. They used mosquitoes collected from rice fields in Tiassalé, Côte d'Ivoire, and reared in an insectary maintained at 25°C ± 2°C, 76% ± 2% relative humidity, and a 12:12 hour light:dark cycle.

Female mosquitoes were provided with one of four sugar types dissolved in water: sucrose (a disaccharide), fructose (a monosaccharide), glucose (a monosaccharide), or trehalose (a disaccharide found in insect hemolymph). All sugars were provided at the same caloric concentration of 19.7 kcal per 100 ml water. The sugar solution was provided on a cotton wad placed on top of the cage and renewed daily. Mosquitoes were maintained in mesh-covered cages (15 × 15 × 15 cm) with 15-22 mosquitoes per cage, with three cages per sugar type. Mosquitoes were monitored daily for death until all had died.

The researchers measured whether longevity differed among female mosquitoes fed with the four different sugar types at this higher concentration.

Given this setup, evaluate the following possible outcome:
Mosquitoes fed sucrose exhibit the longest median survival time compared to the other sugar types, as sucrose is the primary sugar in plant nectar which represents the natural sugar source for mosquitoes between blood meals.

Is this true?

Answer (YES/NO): NO